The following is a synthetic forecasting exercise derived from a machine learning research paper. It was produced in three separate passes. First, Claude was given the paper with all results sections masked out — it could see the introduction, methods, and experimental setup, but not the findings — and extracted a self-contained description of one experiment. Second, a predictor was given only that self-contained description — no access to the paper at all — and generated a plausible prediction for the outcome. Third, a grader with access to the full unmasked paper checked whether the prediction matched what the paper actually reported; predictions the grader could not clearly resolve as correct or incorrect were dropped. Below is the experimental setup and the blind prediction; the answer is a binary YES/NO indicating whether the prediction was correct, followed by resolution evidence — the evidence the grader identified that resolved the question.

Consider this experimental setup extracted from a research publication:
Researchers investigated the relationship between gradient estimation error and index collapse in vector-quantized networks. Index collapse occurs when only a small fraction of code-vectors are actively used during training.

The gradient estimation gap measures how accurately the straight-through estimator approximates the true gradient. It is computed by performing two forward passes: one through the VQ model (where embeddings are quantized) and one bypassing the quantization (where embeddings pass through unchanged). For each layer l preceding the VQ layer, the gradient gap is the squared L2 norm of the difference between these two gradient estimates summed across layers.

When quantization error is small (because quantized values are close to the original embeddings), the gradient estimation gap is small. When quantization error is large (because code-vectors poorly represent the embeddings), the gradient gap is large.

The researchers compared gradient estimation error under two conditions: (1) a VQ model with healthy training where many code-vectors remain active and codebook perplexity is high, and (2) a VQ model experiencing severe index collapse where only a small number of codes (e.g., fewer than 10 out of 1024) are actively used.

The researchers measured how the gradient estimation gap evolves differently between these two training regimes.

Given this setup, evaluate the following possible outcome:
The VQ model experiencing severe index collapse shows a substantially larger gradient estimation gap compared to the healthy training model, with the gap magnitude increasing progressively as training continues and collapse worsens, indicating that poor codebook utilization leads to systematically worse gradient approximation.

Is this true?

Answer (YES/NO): NO